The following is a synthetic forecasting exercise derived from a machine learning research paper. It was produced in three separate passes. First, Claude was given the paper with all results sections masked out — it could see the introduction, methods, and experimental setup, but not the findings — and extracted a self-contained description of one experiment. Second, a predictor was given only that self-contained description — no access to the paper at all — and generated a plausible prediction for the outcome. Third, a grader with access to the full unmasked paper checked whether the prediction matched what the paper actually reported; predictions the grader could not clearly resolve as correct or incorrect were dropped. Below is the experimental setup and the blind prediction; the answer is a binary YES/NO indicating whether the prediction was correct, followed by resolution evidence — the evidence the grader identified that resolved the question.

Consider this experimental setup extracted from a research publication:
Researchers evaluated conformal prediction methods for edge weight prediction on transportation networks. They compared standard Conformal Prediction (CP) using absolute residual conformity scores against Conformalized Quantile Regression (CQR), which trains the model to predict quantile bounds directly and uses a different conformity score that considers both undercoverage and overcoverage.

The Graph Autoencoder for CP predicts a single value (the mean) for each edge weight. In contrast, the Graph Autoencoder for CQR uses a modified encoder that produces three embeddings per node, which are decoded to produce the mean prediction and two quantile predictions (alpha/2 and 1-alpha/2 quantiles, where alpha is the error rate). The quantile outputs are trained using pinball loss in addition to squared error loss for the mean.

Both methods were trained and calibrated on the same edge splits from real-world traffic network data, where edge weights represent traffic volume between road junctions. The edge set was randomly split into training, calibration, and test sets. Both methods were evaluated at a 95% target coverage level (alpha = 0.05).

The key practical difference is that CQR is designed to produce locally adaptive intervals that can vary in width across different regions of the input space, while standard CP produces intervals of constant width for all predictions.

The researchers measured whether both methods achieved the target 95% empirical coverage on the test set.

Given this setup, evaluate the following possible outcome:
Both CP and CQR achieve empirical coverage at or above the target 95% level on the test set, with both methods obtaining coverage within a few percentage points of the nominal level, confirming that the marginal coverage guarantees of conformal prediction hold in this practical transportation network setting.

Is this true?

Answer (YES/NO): YES